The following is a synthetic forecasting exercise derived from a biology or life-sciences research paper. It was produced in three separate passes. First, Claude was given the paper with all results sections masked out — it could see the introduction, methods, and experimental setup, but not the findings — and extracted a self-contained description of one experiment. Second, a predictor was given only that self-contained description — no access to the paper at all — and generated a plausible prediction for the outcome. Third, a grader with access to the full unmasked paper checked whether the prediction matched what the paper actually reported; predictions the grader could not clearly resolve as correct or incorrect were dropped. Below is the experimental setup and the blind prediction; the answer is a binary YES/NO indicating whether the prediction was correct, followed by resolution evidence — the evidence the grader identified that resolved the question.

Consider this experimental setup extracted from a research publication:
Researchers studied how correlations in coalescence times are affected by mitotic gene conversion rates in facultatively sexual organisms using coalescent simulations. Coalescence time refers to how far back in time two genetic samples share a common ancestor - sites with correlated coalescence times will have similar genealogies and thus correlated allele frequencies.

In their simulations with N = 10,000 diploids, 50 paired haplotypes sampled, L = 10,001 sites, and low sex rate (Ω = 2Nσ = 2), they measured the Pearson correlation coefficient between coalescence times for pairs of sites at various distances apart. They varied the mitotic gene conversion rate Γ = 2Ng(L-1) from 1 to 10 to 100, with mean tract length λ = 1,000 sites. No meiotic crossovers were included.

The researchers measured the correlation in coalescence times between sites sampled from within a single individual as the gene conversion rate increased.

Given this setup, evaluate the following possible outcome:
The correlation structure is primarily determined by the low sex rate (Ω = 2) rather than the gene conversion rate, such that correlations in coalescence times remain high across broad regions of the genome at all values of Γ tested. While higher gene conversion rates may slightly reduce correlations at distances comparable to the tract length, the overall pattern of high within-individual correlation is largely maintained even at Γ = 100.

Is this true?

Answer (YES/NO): NO